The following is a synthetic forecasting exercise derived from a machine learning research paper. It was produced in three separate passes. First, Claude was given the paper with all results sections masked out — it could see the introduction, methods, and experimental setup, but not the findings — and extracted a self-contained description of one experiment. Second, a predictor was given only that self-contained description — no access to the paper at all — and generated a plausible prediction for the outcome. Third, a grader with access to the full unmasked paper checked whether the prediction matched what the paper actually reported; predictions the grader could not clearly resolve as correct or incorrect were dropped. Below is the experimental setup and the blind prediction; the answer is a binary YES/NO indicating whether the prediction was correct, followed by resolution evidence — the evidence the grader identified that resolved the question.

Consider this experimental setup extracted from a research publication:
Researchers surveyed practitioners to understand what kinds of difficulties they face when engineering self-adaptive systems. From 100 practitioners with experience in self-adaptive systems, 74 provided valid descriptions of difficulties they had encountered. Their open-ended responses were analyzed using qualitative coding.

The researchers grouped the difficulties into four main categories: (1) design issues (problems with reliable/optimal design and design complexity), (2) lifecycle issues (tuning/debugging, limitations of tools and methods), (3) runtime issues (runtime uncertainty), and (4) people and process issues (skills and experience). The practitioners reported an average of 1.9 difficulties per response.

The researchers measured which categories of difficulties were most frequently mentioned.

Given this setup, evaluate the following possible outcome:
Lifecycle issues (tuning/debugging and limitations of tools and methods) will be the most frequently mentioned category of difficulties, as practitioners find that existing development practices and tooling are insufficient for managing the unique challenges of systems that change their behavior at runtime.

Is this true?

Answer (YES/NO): NO